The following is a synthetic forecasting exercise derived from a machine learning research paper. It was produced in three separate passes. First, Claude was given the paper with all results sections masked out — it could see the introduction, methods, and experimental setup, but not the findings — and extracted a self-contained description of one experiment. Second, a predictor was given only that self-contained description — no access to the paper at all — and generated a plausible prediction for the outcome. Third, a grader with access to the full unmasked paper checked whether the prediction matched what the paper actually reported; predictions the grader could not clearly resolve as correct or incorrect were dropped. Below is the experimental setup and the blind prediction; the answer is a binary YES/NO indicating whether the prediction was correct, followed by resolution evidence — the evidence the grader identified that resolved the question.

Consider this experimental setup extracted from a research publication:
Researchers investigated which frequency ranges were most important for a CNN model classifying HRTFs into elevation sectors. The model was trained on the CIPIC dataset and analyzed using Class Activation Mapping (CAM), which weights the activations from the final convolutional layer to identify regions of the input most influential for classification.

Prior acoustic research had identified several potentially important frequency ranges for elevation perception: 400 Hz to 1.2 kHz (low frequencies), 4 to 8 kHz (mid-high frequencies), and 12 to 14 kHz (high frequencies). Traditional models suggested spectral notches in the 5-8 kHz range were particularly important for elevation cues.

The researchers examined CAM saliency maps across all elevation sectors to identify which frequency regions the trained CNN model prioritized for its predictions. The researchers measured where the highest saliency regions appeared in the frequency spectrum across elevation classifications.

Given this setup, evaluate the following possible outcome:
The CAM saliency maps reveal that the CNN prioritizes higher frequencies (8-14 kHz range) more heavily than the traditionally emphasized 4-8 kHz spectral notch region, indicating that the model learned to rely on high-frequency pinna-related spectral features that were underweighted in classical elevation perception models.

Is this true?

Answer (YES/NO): NO